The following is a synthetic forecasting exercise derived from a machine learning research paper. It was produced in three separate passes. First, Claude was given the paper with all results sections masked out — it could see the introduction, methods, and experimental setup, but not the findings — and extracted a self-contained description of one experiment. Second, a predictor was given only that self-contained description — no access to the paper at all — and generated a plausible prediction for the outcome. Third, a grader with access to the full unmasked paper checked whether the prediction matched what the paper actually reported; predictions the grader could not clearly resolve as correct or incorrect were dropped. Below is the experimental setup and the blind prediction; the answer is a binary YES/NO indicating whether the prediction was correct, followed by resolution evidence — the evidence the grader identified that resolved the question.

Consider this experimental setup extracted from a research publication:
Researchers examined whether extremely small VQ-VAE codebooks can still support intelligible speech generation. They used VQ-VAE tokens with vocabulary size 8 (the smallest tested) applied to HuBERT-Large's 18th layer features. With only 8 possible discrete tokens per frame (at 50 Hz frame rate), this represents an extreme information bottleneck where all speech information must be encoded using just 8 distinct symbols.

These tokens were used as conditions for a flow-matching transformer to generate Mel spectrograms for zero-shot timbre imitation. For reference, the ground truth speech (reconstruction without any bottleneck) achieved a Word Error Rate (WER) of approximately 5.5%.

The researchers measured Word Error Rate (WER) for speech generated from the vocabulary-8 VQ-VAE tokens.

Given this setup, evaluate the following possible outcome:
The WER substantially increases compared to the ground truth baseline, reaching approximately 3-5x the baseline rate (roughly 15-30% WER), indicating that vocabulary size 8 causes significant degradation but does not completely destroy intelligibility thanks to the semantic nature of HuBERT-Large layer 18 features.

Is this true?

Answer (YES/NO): YES